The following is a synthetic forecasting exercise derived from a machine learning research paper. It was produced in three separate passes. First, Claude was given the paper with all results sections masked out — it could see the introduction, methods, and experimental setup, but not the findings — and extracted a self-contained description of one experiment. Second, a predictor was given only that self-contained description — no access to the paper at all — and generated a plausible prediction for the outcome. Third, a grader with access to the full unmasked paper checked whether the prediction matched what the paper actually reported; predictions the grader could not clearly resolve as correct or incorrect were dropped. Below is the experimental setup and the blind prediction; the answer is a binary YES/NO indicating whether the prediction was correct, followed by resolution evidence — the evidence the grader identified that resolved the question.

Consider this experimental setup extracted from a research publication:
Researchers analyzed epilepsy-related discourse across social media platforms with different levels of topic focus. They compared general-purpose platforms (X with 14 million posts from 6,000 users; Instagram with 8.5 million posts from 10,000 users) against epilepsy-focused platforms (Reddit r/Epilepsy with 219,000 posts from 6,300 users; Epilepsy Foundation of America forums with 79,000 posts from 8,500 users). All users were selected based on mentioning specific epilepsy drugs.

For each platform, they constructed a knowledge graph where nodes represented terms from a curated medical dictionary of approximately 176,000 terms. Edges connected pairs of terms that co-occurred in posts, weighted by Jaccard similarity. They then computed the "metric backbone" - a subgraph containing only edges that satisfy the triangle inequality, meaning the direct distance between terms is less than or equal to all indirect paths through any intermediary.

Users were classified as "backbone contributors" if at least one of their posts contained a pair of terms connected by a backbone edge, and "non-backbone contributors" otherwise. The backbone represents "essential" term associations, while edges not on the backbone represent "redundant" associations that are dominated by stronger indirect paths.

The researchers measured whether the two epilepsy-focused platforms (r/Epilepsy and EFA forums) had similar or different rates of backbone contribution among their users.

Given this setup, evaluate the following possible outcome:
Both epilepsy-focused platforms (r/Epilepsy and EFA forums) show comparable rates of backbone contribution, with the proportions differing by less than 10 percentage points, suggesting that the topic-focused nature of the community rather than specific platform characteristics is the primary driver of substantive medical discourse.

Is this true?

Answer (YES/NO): YES